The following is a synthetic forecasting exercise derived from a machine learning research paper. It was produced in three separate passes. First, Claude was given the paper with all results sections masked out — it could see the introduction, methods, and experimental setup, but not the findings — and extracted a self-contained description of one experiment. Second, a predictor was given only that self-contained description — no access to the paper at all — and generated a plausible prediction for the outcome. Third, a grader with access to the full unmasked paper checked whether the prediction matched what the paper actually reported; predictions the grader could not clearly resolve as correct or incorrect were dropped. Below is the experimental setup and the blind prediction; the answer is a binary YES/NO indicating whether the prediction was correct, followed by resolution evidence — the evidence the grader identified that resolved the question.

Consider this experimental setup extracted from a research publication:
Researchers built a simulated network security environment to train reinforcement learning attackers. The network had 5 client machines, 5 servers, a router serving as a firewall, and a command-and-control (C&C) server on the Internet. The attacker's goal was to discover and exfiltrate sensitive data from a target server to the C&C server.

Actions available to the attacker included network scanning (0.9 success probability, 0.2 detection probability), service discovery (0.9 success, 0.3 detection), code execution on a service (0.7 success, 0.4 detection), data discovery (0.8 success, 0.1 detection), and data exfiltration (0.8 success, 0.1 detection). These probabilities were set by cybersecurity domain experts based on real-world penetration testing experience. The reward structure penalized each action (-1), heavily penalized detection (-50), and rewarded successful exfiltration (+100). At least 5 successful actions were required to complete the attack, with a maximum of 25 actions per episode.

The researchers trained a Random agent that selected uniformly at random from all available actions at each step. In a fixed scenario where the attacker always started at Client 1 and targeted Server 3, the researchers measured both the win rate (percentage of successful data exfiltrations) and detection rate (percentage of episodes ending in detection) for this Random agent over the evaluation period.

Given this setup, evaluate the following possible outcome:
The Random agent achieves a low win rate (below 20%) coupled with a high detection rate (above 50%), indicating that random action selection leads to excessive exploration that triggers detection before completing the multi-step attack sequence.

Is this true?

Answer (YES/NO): YES